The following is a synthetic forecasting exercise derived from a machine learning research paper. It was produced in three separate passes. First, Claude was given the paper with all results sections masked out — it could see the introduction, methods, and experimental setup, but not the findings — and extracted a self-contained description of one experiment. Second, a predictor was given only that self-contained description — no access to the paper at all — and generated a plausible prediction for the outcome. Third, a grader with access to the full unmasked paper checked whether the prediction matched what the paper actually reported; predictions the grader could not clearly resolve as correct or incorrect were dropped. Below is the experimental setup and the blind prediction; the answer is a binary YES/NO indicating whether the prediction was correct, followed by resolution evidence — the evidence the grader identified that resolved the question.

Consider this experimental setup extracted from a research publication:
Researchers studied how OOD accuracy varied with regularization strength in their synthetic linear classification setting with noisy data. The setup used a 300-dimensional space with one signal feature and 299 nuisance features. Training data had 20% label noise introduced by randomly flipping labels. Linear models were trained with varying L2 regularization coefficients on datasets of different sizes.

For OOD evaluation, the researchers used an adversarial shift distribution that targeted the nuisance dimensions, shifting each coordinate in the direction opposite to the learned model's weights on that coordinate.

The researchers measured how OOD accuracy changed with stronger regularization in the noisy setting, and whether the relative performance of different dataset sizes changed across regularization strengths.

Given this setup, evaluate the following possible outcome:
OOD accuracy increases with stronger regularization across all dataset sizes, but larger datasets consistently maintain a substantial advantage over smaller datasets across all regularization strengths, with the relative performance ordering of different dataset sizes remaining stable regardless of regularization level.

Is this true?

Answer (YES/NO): NO